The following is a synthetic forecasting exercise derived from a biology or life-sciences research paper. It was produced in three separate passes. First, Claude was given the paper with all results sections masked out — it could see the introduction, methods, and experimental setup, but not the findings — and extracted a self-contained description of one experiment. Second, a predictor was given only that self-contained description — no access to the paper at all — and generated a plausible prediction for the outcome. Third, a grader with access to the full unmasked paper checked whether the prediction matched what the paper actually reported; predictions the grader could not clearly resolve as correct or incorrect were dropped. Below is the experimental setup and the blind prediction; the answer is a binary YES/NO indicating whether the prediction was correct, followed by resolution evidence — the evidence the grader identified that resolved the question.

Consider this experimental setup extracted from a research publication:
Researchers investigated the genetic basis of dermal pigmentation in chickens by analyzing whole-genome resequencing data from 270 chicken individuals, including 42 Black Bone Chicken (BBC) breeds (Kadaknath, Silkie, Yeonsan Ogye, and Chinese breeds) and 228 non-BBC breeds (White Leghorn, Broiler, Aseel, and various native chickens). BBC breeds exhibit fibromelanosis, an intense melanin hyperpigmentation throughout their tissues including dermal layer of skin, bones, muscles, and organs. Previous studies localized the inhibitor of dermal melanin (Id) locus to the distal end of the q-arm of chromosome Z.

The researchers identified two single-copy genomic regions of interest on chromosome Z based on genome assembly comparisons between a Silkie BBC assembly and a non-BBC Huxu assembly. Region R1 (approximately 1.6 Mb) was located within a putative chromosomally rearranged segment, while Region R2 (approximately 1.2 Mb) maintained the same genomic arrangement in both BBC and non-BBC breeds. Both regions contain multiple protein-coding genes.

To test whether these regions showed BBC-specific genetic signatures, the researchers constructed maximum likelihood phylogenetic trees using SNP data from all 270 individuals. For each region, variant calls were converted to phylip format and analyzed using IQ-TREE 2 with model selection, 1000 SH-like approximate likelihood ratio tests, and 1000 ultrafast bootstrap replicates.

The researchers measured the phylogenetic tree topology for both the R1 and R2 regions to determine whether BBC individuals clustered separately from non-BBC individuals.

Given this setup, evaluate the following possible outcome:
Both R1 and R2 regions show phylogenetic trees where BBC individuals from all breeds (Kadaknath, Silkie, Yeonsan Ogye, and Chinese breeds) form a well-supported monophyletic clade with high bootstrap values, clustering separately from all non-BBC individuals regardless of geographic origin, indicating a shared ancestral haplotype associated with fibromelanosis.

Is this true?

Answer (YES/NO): NO